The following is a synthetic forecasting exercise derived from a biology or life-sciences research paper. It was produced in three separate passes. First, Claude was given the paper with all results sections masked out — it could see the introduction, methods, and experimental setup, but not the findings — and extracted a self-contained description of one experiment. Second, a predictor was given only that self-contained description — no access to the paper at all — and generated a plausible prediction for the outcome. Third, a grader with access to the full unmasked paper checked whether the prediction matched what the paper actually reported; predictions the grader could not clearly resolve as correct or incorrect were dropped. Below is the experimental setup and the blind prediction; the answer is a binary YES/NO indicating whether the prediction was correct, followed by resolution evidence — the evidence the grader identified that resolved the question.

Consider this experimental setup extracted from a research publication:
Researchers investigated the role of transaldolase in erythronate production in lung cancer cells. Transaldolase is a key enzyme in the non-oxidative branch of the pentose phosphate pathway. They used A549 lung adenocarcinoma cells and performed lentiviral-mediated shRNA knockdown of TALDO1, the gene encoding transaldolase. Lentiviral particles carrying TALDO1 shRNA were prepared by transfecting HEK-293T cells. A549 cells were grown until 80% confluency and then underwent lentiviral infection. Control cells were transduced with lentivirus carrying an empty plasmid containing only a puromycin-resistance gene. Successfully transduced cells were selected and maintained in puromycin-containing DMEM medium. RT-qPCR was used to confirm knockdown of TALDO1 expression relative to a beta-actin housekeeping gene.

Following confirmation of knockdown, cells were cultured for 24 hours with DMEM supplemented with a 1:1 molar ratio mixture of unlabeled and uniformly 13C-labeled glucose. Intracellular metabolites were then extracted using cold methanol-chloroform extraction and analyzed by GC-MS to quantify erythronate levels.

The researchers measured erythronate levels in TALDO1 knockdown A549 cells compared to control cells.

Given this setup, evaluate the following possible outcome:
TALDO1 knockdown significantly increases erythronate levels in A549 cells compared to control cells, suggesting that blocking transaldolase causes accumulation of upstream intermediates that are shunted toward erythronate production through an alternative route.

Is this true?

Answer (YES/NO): YES